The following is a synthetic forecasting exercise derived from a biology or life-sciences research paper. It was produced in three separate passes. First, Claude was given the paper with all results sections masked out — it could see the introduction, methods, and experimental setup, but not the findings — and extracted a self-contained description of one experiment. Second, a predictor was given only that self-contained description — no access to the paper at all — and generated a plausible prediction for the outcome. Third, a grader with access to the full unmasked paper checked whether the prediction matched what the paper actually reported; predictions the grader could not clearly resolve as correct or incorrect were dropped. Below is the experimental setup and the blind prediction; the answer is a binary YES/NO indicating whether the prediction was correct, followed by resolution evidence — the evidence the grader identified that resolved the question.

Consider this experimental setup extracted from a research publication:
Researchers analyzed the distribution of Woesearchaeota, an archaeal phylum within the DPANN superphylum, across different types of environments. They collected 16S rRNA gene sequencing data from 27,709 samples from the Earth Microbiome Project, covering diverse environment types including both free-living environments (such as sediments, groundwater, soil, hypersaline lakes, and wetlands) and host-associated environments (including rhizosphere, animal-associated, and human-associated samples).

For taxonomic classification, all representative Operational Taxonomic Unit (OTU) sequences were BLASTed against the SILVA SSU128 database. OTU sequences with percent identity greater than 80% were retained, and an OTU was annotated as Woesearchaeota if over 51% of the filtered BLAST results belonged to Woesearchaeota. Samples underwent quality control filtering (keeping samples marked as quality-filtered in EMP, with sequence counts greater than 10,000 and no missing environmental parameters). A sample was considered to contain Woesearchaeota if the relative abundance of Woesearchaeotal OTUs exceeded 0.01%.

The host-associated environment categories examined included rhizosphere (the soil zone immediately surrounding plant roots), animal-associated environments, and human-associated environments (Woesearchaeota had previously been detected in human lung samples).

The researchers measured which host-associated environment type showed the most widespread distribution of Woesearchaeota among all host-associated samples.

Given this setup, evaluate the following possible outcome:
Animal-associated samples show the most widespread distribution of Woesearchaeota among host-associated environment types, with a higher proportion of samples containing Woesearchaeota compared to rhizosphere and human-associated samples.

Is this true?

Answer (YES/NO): NO